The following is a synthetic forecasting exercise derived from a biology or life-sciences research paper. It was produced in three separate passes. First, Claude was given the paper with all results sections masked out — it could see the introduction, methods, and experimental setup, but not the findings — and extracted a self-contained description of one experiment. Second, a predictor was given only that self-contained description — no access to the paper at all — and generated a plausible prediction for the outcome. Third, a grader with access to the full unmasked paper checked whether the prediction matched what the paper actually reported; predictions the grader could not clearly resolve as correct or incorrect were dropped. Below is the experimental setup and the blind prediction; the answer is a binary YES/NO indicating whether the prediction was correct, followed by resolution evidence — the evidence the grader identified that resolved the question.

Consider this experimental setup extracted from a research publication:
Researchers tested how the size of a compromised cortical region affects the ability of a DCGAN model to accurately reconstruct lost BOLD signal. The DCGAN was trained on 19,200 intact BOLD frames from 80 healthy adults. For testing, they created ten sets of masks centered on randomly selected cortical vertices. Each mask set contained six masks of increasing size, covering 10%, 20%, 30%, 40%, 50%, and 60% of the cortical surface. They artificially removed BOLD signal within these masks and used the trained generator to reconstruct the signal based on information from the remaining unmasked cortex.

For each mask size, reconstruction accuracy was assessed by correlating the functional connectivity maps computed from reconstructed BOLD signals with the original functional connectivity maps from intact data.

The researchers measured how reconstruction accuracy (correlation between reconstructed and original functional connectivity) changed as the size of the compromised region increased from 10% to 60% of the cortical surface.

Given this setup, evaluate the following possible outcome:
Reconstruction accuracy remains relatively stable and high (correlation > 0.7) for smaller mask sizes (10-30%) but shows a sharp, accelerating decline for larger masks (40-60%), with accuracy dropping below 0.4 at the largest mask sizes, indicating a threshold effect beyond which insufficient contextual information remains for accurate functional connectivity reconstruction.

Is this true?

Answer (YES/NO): NO